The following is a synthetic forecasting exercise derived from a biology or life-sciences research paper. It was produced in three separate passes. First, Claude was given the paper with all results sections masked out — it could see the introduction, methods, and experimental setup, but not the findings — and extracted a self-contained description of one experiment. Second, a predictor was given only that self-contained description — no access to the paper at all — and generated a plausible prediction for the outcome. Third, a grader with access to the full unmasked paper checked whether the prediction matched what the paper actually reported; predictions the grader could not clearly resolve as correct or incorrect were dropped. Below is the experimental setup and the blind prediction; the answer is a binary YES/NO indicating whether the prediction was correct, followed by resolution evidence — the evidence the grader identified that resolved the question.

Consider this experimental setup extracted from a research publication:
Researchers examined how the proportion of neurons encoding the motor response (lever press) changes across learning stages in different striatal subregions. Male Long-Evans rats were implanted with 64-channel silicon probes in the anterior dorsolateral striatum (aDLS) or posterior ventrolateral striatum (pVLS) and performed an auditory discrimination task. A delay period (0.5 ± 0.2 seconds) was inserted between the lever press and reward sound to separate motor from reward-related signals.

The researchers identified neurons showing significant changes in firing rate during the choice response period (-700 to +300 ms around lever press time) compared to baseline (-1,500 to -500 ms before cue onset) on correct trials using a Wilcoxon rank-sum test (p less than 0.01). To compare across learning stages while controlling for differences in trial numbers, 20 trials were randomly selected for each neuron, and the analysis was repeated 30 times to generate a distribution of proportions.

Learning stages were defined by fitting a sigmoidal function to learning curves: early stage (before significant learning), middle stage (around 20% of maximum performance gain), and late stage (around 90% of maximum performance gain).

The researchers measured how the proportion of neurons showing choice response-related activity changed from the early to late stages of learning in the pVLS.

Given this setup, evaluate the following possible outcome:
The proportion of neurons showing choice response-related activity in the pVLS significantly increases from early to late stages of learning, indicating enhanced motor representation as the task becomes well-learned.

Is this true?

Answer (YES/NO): YES